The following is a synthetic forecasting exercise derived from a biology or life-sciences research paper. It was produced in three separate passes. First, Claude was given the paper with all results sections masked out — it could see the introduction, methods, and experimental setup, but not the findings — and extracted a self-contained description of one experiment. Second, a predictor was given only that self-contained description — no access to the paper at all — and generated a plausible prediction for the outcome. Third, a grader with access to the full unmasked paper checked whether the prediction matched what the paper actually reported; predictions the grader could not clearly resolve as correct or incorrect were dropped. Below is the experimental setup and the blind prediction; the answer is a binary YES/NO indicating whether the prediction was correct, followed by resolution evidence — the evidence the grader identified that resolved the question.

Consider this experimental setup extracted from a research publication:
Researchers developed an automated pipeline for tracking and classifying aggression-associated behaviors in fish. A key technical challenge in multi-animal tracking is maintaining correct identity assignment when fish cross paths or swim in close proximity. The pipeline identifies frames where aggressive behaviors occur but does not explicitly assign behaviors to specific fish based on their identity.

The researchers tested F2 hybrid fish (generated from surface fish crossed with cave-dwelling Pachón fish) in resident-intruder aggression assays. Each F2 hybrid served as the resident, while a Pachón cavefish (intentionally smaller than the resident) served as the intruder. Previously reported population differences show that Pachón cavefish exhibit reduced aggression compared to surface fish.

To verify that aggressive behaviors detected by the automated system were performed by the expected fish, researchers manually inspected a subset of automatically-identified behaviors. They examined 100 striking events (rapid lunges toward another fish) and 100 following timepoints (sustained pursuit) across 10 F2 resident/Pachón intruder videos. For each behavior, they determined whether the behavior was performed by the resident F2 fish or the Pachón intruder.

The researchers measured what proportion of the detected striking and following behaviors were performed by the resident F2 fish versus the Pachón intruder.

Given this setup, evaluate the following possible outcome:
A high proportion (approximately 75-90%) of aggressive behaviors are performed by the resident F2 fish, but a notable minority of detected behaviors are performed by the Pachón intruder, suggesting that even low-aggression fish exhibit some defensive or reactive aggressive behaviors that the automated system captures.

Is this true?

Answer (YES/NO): NO